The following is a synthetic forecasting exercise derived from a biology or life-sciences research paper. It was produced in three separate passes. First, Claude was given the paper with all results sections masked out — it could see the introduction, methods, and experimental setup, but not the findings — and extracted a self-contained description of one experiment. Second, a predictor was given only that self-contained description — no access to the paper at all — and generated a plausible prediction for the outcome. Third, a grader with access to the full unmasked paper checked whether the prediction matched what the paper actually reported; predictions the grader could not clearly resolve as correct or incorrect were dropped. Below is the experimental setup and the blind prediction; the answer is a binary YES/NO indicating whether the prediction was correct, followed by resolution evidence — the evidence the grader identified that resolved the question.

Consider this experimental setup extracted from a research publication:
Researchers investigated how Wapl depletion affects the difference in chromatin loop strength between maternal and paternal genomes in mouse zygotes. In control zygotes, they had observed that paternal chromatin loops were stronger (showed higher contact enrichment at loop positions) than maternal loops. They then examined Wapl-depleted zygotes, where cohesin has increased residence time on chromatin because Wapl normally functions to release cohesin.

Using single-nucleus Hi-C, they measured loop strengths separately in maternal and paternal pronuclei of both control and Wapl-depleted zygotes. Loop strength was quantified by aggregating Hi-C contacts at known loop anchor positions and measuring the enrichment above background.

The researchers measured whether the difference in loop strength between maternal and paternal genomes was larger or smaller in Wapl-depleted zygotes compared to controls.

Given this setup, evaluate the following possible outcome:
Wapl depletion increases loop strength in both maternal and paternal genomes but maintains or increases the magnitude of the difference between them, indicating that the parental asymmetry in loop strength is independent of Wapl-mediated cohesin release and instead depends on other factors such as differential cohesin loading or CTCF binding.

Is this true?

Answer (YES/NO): YES